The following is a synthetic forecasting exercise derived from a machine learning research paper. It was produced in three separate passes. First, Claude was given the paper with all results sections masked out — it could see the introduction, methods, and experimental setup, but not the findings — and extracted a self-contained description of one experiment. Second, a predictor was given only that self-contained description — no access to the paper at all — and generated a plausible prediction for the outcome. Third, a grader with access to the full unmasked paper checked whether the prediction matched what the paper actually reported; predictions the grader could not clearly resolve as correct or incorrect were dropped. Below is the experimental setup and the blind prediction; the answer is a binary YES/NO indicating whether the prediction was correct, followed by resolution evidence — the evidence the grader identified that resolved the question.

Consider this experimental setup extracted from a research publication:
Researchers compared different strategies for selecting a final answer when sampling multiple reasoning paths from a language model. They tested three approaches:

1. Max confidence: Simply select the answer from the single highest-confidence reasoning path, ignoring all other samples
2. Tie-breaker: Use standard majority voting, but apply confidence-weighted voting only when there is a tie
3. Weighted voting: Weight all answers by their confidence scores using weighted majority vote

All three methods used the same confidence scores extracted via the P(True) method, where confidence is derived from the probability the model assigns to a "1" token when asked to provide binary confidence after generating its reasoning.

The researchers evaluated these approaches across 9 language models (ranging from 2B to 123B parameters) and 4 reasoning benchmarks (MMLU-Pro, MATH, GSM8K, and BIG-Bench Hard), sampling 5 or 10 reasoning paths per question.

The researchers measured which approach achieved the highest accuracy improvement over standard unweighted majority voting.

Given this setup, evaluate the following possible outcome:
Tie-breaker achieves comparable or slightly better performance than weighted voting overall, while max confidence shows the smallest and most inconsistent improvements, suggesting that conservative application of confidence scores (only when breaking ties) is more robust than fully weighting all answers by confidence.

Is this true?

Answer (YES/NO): NO